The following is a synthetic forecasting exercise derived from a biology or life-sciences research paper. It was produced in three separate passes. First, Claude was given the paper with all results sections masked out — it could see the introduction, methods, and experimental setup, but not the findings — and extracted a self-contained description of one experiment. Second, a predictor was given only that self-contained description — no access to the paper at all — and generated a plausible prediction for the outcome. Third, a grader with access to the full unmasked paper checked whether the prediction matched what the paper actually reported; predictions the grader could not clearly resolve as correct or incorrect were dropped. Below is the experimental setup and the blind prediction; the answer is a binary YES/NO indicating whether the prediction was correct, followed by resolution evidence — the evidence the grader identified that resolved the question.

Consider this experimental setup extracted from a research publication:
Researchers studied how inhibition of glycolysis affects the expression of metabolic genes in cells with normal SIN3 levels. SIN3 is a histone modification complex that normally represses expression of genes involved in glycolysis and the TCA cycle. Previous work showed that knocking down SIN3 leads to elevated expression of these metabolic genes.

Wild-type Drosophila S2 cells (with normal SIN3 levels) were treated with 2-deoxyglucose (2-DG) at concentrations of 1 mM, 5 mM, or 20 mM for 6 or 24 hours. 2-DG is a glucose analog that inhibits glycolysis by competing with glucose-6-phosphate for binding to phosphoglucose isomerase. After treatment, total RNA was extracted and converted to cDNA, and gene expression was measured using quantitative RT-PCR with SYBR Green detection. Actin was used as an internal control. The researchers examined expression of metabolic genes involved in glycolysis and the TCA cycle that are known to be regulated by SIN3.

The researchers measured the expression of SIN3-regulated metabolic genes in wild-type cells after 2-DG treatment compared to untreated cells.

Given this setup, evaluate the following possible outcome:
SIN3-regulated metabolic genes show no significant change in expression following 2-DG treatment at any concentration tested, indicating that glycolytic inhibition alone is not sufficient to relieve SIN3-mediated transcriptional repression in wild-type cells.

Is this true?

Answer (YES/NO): NO